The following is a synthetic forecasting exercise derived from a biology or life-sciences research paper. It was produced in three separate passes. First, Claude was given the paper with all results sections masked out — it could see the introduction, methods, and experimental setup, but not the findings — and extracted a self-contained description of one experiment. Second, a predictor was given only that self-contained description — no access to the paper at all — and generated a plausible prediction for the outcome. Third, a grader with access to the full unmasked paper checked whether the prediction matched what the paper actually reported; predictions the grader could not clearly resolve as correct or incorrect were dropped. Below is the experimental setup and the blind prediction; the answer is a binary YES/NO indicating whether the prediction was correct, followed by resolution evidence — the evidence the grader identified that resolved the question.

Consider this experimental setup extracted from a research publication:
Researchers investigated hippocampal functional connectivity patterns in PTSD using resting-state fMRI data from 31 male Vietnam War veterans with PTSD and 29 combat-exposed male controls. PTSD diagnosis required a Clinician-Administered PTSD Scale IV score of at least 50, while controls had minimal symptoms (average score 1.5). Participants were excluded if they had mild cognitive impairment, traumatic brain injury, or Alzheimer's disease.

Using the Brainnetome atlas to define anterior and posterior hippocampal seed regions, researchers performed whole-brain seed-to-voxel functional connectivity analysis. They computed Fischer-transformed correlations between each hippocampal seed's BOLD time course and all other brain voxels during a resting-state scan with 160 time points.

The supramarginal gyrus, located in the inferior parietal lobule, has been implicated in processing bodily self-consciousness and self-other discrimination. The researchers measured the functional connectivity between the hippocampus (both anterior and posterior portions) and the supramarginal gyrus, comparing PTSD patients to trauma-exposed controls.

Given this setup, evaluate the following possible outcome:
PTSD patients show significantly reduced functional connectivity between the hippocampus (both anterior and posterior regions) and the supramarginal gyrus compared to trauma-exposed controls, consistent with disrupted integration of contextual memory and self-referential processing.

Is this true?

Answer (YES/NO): YES